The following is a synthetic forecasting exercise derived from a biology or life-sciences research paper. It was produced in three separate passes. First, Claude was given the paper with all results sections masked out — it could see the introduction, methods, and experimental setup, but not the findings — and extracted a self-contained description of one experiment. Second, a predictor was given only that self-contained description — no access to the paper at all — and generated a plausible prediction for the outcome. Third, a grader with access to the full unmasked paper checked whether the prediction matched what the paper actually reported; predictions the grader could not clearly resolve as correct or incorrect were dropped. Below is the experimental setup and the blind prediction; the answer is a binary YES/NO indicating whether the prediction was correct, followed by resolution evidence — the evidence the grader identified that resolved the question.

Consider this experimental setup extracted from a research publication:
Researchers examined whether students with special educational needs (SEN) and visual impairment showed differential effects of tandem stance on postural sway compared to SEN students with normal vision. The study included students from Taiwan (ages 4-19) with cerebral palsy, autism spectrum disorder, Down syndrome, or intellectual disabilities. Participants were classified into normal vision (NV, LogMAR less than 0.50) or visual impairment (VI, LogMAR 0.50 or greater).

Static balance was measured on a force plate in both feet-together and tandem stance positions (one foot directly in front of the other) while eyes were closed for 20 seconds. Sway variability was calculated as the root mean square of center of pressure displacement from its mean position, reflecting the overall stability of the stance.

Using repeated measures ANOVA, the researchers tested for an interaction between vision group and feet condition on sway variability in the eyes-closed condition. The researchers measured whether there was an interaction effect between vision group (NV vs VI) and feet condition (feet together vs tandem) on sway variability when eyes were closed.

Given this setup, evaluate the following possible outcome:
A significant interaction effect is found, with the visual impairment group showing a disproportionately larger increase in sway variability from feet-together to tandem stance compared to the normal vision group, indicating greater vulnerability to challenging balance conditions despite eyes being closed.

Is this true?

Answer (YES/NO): NO